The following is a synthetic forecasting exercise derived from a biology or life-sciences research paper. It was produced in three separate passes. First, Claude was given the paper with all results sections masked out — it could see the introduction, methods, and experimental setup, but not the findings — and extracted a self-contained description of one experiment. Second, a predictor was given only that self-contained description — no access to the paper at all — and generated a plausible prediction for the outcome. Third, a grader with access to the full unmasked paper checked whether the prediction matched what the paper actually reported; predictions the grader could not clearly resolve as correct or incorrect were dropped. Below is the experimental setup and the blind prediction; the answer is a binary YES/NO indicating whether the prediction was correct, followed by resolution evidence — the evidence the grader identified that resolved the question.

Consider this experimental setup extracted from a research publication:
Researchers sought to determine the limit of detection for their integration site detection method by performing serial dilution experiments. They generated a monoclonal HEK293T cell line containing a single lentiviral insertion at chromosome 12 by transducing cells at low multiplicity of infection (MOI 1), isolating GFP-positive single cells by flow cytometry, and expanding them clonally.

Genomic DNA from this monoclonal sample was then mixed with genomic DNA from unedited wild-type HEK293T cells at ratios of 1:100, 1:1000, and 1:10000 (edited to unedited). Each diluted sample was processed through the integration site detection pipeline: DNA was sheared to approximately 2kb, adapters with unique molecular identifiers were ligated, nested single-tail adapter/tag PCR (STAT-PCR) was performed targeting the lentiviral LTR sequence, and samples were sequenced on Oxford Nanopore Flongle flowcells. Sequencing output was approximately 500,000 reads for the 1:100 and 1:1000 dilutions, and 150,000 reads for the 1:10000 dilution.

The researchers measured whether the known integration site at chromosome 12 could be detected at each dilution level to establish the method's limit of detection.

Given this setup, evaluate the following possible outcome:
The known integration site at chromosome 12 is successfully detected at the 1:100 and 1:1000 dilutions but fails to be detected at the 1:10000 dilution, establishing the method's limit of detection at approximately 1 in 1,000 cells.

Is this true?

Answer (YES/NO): YES